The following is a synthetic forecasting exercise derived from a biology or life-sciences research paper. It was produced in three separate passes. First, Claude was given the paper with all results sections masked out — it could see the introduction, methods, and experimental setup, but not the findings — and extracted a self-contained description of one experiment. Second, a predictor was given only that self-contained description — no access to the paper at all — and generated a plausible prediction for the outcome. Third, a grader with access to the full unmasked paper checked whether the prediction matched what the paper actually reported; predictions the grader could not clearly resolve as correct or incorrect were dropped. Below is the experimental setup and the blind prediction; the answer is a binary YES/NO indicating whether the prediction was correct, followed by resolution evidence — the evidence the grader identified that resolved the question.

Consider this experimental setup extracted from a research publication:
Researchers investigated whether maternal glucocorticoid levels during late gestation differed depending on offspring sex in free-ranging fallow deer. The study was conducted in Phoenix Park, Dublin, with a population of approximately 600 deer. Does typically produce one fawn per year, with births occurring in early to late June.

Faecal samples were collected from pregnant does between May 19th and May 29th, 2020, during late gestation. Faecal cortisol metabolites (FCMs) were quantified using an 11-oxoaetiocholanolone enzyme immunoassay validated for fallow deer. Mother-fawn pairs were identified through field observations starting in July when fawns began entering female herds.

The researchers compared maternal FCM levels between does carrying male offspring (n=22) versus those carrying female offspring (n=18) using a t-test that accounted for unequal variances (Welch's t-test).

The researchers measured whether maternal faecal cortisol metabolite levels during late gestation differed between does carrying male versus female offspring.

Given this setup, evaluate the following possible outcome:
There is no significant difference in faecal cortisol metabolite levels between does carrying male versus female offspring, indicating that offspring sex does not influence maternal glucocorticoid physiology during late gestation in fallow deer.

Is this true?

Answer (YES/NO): YES